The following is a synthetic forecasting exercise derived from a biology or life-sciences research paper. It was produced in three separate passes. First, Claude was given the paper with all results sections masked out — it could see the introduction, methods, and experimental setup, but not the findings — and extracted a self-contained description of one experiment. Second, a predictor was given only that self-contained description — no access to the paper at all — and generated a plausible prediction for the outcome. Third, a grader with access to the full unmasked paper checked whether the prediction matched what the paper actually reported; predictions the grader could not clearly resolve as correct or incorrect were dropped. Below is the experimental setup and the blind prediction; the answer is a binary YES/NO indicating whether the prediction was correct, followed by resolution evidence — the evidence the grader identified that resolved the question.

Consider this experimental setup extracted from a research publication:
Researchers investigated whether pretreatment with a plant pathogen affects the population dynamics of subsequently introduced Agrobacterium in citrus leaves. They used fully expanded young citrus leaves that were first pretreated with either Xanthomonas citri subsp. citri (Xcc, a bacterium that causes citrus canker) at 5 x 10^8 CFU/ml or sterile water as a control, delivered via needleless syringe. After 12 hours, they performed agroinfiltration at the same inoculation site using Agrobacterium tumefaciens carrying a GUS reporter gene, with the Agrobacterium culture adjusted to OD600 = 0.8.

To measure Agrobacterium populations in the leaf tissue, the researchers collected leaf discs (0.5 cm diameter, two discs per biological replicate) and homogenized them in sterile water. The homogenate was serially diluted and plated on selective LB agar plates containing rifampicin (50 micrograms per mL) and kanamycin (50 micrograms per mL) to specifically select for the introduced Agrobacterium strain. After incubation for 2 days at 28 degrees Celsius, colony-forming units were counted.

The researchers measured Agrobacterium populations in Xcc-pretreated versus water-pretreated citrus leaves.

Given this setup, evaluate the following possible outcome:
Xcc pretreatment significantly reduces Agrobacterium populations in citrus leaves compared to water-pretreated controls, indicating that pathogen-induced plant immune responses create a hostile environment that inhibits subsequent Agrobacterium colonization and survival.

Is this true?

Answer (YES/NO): NO